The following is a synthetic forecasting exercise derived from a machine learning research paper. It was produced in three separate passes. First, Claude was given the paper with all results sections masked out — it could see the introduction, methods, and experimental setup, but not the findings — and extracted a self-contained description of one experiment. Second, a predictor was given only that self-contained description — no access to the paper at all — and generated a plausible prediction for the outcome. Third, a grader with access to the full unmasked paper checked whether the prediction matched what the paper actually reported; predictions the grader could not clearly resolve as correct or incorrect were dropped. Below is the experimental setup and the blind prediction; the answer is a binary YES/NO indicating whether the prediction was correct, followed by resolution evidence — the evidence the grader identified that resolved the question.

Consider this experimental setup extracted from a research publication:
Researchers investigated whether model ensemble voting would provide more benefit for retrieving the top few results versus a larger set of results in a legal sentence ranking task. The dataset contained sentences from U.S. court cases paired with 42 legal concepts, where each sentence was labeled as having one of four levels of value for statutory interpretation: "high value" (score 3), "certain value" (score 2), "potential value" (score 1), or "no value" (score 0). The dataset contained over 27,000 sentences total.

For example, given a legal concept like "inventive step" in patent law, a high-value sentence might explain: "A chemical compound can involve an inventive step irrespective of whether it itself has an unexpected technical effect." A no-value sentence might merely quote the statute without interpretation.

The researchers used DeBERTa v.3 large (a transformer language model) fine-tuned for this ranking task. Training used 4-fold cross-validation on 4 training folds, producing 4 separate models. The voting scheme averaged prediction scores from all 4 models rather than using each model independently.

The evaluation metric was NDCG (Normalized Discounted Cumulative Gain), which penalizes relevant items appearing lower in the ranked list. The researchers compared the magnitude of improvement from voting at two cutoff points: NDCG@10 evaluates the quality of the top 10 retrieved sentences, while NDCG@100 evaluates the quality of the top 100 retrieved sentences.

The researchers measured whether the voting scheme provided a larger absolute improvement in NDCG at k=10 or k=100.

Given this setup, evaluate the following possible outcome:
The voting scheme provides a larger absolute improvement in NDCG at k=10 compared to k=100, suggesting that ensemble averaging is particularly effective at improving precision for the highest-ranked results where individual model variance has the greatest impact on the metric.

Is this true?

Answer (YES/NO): YES